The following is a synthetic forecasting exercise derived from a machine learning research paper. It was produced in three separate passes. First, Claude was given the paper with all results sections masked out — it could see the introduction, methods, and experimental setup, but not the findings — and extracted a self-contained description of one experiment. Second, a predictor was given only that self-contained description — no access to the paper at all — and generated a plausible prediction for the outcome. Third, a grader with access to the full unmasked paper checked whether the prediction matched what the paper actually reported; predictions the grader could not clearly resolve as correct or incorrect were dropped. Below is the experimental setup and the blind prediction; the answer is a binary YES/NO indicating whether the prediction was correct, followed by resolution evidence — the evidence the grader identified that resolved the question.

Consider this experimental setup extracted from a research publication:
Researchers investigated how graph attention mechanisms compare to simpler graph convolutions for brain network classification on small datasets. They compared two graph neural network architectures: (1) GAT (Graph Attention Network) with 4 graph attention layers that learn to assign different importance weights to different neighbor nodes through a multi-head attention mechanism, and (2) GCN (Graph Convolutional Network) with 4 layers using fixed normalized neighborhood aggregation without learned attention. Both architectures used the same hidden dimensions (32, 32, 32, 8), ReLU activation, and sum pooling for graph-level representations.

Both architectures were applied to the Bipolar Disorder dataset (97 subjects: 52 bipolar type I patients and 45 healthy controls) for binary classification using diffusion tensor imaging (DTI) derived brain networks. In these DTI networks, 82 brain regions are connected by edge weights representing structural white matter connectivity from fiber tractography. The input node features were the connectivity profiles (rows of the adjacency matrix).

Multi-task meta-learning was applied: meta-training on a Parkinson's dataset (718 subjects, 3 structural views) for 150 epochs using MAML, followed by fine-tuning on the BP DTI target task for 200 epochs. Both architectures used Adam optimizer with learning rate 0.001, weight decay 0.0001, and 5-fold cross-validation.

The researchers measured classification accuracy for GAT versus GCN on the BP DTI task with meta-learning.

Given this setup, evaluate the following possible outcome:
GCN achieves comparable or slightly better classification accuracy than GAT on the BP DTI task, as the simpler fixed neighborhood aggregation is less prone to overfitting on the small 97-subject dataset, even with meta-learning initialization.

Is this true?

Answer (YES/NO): YES